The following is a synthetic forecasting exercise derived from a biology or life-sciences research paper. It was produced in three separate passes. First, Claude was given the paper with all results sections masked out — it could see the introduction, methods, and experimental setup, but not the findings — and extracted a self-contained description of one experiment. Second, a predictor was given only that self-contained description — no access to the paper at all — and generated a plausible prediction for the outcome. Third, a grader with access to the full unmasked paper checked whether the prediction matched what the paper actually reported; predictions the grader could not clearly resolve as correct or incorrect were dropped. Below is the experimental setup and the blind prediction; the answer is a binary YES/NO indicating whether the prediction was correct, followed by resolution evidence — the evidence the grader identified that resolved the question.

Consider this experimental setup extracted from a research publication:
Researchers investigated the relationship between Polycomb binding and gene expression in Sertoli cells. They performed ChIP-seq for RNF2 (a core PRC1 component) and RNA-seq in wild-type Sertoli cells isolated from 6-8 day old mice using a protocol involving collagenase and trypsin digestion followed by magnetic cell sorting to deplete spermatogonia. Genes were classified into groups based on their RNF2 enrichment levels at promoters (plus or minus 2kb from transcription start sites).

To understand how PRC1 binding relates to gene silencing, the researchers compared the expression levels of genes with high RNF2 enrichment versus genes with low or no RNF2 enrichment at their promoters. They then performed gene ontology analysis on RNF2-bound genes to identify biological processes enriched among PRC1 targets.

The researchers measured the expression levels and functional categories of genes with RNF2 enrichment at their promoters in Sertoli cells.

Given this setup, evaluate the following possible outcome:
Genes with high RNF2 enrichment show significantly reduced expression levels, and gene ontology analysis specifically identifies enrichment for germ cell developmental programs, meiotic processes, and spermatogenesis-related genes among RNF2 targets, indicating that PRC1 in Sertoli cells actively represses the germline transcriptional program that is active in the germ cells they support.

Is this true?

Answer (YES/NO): NO